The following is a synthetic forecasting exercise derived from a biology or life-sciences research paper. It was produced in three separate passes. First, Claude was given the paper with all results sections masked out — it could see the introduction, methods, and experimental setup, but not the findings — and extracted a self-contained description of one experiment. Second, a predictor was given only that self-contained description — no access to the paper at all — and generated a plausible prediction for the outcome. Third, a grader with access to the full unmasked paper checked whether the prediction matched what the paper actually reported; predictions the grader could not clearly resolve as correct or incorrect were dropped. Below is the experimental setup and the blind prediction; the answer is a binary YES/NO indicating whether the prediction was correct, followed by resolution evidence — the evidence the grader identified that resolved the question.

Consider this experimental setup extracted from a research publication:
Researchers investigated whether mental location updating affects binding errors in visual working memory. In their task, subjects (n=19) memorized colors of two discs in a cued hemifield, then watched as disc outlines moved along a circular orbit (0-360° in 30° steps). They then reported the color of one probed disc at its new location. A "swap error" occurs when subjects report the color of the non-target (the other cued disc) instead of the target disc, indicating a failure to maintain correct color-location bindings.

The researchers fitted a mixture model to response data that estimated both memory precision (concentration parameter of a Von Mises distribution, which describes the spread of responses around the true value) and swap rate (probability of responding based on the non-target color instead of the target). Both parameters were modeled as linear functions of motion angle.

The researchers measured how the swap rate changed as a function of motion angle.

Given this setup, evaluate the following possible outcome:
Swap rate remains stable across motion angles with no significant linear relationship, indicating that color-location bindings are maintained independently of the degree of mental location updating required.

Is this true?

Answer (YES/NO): NO